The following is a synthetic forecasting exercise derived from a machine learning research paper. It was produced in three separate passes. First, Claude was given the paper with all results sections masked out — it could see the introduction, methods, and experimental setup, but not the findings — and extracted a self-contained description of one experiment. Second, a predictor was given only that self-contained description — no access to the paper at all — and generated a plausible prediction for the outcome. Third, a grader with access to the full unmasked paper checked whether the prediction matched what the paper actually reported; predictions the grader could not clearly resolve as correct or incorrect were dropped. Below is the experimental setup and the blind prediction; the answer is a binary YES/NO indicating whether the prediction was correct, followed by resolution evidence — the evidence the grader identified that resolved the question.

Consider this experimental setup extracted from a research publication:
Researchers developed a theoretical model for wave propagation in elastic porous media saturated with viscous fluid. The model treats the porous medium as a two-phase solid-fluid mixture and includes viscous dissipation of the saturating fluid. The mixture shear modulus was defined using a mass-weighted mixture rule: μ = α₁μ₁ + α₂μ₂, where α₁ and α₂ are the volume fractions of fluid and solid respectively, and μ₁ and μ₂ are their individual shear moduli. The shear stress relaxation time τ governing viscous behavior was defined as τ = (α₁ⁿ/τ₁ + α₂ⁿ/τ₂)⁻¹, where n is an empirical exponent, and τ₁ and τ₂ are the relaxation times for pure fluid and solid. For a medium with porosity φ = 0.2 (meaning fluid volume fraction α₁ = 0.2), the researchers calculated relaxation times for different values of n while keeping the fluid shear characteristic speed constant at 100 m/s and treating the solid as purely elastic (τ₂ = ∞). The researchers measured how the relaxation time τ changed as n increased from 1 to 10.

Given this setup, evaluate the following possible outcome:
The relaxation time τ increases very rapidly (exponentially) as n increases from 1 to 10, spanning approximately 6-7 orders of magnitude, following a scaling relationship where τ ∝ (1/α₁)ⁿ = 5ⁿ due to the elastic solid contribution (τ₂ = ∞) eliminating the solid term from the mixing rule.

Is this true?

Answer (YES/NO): YES